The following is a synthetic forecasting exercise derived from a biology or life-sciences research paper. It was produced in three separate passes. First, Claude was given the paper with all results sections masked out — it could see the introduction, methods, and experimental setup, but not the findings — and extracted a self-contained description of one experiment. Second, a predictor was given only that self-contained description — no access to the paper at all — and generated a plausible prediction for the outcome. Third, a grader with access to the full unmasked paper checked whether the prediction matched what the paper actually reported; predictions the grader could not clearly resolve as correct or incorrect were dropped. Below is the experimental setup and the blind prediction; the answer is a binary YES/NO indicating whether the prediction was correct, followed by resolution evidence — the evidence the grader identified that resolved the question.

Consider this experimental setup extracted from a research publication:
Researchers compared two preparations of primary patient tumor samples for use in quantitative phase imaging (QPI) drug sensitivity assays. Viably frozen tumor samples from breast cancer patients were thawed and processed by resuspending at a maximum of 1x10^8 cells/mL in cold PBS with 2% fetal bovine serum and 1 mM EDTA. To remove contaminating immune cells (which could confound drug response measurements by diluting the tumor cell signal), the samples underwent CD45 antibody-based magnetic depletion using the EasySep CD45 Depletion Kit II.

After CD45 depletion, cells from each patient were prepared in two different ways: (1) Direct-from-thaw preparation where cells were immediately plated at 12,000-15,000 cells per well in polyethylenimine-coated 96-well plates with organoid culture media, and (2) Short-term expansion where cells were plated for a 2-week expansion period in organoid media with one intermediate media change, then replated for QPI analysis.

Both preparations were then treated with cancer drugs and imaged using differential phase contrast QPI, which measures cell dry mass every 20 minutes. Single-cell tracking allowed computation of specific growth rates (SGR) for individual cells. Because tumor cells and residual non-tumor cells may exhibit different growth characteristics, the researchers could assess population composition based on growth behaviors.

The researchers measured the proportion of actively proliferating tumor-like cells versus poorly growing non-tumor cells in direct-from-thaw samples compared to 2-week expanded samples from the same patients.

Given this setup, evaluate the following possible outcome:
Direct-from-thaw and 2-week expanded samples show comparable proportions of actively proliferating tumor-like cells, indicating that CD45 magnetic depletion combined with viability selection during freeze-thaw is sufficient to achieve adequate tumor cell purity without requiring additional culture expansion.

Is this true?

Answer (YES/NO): NO